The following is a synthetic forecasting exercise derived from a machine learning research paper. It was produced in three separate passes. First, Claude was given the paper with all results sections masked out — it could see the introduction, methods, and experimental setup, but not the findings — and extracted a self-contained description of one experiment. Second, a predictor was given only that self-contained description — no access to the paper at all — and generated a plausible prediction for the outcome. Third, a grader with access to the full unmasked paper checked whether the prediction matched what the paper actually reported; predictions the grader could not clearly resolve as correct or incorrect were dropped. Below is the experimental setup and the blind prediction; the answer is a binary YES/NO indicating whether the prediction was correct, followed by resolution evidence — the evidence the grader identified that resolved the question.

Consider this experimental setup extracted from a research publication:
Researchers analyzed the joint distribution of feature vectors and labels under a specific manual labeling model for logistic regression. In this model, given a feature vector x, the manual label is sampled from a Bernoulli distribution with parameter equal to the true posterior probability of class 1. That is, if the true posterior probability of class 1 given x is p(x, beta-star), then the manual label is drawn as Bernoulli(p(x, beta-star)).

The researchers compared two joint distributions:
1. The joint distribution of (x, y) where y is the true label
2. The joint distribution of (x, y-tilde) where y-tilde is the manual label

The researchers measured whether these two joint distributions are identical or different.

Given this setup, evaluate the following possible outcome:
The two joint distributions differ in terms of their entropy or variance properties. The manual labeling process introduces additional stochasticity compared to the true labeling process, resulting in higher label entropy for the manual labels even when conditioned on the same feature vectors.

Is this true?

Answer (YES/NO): NO